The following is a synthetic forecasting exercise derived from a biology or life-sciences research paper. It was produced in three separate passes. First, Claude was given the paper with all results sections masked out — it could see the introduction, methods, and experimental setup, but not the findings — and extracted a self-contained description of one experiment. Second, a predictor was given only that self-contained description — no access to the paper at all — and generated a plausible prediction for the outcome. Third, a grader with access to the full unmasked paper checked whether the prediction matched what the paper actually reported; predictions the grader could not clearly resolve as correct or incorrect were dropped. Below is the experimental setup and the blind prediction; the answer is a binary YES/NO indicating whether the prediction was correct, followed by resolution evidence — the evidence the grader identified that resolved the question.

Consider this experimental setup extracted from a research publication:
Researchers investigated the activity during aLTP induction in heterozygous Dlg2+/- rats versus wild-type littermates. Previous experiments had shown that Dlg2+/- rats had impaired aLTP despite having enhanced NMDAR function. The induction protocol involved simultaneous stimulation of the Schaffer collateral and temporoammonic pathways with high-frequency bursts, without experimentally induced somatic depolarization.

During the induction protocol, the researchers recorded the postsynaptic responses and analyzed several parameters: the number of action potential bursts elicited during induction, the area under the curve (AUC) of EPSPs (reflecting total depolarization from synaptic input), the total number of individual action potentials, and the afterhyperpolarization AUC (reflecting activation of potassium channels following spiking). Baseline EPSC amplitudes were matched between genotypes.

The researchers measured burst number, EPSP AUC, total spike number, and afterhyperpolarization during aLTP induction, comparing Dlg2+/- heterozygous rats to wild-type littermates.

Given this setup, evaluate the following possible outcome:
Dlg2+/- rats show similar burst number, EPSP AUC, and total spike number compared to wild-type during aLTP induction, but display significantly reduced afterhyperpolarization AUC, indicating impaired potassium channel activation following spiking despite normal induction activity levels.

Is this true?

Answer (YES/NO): NO